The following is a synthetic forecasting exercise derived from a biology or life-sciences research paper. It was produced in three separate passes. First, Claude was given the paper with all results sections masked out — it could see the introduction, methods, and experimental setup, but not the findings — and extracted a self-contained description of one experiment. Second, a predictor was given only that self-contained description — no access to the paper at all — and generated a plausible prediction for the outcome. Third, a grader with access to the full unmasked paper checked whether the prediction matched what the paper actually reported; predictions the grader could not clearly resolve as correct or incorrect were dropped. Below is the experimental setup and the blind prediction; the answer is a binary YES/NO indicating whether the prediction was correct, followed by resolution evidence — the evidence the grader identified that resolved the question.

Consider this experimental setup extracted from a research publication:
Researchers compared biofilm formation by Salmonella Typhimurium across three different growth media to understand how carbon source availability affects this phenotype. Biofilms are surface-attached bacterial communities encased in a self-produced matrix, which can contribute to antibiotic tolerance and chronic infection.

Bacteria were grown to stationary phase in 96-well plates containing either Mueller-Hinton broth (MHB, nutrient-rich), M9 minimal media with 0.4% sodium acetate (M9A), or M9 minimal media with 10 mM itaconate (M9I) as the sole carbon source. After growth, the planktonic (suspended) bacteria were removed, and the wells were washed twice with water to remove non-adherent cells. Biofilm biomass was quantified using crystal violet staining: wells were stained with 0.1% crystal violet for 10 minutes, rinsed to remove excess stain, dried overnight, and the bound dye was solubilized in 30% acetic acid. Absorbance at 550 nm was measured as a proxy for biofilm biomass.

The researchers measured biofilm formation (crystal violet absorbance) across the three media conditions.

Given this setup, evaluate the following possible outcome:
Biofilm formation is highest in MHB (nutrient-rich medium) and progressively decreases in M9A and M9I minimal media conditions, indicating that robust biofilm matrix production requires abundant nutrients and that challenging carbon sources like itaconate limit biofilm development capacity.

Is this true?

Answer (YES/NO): NO